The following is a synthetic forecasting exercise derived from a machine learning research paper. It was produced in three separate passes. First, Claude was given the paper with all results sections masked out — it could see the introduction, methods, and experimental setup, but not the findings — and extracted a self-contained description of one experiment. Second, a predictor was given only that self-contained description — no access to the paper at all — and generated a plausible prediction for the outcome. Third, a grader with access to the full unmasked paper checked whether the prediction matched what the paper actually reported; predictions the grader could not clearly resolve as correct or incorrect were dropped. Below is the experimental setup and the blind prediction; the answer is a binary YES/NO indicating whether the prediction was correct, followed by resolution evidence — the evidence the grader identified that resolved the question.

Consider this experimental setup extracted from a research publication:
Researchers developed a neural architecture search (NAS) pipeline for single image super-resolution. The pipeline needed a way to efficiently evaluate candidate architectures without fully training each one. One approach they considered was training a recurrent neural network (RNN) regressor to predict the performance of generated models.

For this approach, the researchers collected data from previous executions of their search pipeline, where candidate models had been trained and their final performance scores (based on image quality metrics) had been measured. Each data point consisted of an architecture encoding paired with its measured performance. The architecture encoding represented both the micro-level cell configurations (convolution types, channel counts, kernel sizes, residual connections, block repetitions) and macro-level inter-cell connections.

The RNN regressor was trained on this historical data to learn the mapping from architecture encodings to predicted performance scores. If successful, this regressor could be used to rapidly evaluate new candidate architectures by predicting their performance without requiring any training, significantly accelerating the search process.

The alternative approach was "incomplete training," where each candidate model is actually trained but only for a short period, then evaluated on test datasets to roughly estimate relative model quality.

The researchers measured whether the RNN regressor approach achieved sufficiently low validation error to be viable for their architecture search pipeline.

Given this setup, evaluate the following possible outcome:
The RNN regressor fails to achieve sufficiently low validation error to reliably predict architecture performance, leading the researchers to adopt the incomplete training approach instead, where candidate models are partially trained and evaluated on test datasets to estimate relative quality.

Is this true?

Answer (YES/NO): YES